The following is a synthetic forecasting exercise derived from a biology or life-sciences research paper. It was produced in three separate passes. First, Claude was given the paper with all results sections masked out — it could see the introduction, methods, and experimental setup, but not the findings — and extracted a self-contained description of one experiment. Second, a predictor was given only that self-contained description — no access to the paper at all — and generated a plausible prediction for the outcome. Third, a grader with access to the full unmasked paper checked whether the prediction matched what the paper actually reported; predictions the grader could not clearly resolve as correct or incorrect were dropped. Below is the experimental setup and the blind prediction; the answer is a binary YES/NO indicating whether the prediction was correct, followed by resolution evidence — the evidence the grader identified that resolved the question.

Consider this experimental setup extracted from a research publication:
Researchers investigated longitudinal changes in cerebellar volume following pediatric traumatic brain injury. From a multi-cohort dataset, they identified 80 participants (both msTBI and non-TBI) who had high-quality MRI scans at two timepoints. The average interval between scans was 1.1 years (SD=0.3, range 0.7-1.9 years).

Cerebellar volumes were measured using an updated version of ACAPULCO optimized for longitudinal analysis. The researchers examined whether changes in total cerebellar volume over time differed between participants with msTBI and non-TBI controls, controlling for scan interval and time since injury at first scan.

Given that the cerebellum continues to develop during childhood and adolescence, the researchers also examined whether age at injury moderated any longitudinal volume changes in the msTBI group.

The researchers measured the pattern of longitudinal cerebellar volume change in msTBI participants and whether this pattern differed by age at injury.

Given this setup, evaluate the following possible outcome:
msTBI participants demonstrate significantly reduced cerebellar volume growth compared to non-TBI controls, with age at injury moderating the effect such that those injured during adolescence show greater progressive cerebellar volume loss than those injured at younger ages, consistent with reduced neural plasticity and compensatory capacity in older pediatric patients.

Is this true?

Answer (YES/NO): NO